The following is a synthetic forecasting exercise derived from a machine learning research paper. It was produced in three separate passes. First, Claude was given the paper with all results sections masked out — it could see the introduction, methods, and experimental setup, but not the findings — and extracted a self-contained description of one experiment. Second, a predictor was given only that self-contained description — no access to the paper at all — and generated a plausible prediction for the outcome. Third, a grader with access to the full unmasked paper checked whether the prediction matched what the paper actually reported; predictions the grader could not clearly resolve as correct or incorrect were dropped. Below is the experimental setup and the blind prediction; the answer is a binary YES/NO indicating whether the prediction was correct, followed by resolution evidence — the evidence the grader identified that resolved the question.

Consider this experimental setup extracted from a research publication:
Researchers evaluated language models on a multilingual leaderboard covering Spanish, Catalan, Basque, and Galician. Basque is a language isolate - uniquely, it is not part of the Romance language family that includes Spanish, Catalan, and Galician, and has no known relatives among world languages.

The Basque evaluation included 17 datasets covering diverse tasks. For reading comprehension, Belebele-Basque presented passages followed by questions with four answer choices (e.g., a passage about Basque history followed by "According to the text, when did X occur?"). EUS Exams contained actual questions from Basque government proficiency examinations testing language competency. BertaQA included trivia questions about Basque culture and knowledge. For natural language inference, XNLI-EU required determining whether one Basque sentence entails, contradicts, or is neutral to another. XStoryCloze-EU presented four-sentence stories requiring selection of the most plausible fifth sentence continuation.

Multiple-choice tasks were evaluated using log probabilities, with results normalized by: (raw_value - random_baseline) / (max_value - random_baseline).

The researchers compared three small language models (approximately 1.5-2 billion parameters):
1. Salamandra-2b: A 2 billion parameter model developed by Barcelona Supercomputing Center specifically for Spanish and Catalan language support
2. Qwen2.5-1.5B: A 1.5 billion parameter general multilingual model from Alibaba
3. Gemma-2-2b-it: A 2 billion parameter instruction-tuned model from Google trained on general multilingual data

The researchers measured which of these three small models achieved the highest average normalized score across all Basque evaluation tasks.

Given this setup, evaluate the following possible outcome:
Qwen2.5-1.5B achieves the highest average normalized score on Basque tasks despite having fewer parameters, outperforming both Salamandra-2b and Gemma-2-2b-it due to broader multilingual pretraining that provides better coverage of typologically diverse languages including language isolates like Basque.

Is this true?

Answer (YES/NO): NO